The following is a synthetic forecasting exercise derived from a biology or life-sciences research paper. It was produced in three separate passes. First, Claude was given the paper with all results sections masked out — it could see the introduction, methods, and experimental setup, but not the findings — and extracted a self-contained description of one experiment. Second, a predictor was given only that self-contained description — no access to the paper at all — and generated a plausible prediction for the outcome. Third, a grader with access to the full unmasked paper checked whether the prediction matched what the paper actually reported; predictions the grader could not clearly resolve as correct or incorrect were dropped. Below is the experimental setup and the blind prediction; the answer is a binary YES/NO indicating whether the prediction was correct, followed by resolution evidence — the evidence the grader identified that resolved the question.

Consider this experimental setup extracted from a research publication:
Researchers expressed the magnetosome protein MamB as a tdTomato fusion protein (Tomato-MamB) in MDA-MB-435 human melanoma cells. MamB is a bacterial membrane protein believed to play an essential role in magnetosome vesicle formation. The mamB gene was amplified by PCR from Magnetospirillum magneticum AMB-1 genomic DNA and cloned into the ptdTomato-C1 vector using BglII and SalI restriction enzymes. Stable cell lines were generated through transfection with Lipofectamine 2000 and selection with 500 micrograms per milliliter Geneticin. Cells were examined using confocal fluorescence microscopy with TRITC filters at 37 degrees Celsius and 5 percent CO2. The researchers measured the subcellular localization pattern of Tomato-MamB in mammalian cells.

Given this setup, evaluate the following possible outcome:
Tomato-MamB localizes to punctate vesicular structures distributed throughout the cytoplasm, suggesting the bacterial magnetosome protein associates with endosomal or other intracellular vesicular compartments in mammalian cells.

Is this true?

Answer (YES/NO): YES